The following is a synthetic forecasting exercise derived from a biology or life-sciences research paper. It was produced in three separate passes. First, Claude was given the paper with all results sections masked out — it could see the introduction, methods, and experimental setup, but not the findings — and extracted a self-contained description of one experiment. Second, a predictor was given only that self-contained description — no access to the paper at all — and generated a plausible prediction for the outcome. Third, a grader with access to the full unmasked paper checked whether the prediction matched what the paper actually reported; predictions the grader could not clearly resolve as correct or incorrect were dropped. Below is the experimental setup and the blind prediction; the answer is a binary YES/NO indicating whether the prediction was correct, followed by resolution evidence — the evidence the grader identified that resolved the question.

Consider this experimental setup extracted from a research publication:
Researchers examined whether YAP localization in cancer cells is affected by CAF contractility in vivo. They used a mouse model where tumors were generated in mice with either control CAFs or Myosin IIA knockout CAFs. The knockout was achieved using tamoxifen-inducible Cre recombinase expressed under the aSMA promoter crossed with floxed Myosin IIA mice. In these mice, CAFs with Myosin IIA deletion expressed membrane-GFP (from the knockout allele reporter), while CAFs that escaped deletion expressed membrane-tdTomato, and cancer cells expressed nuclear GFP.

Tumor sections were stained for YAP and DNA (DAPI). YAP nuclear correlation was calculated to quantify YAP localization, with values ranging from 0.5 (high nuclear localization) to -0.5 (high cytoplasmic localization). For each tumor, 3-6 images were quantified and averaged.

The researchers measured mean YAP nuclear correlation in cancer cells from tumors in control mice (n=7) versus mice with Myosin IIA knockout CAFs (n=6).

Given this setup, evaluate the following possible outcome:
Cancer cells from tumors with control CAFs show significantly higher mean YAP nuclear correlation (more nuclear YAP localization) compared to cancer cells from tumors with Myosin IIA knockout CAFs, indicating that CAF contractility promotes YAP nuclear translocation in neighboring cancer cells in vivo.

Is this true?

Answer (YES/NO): NO